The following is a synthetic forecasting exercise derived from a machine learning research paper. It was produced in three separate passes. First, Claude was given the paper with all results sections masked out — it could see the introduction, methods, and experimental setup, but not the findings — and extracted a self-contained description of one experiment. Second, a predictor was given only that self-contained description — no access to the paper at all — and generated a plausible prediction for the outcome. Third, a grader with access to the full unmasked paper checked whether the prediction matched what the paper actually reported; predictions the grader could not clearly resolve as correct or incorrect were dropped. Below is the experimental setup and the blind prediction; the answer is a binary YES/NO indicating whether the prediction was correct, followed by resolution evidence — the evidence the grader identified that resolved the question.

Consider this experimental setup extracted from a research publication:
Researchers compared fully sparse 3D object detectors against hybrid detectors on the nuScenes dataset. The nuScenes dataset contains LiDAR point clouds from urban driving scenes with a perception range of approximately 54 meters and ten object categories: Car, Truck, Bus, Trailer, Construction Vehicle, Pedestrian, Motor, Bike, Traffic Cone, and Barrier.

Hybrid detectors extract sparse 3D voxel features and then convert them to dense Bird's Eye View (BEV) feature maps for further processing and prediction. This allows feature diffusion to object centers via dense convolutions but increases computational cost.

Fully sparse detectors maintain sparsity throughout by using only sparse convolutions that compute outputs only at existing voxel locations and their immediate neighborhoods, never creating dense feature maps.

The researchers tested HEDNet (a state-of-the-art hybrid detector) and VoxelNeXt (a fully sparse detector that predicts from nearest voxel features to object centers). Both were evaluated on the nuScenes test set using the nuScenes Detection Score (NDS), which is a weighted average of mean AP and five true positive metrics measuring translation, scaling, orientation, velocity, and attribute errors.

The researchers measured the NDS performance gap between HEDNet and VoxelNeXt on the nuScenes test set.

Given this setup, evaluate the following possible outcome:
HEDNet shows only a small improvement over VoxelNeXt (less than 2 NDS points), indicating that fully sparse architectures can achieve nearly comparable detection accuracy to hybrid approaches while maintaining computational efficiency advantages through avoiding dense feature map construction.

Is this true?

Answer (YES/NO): NO